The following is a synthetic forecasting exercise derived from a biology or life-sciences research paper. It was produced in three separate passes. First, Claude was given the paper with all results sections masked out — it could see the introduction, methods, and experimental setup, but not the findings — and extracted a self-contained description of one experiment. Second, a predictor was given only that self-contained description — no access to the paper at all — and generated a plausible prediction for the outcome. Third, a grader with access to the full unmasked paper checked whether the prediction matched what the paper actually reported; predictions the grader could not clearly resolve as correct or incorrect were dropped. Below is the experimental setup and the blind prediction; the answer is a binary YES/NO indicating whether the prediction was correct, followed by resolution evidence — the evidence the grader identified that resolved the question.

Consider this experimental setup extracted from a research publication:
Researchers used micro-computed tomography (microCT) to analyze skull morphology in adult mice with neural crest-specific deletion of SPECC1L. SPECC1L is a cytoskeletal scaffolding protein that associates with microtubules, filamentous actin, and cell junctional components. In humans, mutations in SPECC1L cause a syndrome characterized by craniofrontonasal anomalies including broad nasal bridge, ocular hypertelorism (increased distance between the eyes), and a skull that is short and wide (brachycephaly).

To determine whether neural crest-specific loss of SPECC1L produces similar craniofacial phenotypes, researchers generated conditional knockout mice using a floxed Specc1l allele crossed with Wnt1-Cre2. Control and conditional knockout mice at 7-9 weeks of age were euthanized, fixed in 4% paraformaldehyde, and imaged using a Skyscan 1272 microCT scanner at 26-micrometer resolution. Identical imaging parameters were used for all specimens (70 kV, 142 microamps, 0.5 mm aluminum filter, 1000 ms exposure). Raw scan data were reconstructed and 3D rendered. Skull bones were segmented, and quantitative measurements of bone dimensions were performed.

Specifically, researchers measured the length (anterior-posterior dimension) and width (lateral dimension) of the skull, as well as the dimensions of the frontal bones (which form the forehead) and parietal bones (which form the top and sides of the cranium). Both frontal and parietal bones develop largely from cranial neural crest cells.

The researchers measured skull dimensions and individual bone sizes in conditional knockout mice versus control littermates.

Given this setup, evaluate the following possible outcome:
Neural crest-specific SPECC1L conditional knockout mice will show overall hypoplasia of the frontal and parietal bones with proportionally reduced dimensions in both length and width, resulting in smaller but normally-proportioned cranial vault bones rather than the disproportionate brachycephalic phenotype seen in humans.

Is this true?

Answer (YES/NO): NO